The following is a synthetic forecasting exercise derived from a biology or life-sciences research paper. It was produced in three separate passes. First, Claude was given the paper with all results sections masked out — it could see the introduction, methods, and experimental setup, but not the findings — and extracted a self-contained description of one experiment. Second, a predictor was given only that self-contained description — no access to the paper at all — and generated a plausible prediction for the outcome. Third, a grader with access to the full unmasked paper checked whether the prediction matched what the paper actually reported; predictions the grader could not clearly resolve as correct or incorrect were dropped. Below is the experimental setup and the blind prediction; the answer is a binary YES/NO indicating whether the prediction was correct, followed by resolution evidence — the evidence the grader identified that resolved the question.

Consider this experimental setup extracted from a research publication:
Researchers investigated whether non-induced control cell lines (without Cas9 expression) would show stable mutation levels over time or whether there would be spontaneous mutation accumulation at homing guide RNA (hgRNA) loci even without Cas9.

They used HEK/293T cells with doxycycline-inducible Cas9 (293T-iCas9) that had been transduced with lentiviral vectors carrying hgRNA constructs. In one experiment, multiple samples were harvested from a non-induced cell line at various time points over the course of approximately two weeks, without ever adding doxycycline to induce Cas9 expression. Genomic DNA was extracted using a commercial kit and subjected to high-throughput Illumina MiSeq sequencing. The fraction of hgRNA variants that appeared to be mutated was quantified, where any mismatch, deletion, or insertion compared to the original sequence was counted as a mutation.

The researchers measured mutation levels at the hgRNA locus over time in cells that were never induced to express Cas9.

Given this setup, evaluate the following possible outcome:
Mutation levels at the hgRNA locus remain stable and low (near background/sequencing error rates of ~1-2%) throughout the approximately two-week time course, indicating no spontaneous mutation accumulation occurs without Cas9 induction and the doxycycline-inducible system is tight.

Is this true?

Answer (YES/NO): NO